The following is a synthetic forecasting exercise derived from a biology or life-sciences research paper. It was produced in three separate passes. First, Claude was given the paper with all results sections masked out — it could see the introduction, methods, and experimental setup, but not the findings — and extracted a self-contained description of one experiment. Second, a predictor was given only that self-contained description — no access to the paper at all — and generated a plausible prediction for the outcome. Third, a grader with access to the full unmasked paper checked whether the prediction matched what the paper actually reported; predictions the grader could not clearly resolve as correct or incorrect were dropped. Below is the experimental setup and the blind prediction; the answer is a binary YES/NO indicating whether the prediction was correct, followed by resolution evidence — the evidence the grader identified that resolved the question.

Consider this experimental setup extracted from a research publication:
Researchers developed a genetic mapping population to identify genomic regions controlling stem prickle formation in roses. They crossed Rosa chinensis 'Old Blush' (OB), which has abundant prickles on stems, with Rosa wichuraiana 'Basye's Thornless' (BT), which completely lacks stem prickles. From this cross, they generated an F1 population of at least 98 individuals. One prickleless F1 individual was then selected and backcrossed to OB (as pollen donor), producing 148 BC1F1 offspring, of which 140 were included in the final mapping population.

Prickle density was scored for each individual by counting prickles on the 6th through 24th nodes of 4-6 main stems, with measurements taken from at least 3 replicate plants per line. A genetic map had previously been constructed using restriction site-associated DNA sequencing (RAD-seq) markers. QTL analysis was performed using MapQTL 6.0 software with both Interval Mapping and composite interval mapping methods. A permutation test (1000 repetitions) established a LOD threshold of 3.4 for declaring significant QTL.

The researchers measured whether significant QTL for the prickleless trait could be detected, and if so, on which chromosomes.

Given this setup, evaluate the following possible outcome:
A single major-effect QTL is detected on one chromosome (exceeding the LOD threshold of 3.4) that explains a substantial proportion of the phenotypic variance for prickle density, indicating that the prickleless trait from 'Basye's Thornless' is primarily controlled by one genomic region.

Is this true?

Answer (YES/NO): NO